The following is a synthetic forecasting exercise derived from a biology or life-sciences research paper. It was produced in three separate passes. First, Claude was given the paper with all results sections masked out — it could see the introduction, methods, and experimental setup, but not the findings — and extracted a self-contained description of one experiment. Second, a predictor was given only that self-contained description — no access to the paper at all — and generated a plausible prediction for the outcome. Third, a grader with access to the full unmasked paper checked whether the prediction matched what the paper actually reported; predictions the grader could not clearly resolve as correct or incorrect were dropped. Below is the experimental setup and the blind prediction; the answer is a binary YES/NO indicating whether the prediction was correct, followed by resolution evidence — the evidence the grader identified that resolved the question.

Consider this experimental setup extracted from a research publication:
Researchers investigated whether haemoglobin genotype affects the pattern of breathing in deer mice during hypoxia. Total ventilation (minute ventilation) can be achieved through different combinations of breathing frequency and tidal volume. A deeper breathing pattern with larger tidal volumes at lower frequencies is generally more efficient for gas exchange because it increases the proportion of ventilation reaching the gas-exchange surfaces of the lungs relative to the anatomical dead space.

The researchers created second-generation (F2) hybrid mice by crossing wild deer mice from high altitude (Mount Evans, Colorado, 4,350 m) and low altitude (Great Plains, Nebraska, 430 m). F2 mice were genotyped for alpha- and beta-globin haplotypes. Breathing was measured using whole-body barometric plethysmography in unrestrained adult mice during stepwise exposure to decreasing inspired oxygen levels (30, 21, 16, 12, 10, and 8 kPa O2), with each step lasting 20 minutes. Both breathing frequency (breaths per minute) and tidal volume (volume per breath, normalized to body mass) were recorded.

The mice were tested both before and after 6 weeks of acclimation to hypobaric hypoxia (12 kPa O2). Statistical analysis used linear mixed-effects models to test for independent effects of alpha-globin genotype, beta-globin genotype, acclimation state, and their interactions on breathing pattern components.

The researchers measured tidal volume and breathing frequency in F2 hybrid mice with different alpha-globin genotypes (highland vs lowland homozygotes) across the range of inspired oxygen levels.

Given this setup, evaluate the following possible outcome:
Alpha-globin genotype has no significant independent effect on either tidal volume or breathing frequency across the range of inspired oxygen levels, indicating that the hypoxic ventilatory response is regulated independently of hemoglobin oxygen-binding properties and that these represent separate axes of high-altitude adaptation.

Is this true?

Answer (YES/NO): NO